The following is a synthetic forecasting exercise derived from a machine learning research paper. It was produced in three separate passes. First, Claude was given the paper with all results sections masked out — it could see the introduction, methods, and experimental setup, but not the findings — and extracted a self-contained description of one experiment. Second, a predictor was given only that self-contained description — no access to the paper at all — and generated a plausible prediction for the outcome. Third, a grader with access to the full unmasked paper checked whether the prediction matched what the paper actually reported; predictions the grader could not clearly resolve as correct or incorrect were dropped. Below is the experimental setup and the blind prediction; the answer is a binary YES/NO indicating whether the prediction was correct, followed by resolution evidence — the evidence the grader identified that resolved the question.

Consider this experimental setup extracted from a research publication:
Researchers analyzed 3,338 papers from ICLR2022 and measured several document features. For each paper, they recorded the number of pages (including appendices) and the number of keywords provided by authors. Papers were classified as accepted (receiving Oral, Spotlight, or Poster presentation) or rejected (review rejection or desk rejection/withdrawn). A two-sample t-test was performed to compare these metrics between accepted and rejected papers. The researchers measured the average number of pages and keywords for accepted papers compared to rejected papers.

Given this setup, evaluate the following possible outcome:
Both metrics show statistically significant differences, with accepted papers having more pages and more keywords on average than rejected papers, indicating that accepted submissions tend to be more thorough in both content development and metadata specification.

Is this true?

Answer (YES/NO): YES